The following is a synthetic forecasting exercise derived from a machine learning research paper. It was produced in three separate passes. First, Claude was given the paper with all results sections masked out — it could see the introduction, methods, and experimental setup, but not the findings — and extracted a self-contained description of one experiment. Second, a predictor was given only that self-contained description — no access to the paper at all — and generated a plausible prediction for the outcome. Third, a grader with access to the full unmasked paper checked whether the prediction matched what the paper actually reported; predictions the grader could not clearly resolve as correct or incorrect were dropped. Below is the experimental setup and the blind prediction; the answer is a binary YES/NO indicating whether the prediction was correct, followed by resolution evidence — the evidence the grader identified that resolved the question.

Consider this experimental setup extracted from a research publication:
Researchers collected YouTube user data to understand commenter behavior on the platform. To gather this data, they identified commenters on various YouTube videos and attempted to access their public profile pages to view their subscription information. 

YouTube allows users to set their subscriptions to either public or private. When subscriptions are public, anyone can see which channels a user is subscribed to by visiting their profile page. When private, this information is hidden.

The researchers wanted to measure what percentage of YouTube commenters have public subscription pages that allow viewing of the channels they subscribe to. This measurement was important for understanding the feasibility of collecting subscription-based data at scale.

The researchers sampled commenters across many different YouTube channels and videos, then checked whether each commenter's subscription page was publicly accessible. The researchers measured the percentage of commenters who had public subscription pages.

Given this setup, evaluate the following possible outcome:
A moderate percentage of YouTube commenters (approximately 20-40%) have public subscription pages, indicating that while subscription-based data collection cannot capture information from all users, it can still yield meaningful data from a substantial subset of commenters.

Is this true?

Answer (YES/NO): YES